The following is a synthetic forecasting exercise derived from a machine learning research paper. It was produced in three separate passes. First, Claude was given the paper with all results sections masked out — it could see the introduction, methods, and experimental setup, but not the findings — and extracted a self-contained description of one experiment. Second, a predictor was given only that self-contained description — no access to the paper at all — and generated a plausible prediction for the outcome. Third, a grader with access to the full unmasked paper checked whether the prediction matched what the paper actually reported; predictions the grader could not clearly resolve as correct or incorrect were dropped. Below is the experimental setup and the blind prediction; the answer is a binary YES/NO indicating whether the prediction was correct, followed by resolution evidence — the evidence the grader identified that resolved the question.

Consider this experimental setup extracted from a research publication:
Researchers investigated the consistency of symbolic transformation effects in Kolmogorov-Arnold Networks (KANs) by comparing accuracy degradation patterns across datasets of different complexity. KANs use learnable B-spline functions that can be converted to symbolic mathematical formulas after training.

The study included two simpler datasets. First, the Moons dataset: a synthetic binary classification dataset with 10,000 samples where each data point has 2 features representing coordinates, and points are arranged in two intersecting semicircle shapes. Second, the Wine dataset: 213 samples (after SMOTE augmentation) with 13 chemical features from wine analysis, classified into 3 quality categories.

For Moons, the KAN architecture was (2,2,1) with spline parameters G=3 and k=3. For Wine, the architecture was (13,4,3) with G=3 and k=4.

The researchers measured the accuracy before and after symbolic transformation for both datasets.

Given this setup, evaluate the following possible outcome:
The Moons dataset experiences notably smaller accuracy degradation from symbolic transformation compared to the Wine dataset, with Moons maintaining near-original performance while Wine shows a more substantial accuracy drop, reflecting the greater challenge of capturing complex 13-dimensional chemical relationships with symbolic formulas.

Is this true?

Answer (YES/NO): YES